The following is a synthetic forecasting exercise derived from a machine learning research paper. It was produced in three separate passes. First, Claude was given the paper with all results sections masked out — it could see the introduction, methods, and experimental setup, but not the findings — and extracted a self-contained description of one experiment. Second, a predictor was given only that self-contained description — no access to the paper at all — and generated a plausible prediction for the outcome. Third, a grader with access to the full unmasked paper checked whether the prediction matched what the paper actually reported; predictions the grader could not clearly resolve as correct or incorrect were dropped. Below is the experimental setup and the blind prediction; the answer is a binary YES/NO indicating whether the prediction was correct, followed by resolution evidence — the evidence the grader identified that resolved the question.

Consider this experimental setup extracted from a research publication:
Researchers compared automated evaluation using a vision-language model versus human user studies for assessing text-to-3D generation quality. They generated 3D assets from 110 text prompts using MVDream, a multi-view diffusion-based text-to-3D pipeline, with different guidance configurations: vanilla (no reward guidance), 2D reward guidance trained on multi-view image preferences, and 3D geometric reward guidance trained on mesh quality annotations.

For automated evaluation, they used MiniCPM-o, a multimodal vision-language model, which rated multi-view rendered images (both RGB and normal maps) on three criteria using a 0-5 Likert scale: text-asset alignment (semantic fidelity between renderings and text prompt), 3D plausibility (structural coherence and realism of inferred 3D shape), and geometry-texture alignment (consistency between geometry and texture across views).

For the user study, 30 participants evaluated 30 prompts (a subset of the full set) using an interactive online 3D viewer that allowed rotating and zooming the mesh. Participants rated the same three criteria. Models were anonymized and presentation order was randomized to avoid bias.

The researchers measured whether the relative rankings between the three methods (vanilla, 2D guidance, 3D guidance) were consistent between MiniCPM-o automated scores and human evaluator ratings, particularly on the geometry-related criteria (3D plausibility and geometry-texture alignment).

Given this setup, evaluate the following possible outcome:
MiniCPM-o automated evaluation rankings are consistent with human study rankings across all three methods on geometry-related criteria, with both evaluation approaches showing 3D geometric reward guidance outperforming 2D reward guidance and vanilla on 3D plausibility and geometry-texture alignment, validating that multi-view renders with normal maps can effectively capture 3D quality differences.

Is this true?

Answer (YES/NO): NO